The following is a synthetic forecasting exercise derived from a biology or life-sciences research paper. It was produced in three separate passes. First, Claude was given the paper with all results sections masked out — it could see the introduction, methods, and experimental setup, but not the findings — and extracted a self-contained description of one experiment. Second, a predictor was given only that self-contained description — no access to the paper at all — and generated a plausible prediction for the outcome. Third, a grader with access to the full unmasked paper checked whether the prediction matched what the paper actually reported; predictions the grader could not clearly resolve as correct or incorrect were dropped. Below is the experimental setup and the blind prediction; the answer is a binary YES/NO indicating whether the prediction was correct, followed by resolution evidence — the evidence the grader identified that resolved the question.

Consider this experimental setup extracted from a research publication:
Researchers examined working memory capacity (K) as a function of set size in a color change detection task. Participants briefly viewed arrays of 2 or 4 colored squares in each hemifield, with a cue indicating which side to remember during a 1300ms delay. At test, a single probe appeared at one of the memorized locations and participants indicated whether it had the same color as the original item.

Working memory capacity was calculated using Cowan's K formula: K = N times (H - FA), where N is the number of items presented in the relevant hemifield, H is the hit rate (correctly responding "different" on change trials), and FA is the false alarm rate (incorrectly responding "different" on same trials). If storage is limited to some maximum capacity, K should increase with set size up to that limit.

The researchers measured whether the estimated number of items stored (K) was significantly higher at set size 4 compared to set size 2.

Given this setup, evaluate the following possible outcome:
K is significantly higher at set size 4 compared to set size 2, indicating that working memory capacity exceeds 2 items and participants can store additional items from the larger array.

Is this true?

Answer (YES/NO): YES